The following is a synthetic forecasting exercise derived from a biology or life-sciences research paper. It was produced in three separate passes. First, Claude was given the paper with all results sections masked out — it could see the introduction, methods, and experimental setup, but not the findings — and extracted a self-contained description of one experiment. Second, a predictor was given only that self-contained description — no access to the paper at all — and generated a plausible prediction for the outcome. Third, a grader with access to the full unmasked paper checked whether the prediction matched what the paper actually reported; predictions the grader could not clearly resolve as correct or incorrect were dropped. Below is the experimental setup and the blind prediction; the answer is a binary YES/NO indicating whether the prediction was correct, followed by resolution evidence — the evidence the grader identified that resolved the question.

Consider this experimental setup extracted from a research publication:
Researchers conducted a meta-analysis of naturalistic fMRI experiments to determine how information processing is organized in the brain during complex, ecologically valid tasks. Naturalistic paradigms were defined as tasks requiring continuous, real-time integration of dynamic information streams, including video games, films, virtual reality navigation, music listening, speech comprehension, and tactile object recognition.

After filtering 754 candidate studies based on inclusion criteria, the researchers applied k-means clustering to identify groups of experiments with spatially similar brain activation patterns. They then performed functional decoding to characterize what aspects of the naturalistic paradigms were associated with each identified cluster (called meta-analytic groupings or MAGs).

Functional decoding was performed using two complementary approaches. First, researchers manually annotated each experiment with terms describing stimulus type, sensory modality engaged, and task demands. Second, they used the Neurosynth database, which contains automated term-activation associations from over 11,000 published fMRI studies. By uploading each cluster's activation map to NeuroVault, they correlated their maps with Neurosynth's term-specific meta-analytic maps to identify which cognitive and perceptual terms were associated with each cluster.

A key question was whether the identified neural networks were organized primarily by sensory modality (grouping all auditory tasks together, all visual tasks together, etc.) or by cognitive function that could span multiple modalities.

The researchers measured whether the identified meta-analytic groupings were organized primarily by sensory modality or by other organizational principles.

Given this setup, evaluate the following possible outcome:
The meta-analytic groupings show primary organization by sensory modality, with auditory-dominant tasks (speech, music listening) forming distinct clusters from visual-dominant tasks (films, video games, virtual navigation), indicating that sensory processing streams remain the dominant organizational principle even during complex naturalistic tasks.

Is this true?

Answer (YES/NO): NO